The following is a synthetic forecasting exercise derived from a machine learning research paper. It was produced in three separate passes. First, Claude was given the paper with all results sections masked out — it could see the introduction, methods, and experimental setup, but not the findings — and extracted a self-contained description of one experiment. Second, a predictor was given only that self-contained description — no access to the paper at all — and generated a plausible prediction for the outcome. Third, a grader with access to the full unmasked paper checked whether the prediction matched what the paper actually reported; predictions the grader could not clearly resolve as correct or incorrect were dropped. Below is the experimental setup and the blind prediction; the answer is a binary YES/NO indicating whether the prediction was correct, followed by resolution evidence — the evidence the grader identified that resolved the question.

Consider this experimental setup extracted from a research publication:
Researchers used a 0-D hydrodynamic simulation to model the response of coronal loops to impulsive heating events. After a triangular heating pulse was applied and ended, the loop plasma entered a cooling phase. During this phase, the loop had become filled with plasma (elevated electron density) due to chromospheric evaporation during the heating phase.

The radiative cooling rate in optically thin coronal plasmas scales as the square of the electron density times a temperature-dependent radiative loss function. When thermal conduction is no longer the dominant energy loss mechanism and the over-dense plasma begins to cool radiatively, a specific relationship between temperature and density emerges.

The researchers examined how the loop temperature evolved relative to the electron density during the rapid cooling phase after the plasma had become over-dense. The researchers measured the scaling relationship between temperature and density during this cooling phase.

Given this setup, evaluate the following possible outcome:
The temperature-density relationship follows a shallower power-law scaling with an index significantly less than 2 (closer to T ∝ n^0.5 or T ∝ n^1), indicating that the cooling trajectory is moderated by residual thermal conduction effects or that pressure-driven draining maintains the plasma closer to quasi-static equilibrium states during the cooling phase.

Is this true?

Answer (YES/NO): NO